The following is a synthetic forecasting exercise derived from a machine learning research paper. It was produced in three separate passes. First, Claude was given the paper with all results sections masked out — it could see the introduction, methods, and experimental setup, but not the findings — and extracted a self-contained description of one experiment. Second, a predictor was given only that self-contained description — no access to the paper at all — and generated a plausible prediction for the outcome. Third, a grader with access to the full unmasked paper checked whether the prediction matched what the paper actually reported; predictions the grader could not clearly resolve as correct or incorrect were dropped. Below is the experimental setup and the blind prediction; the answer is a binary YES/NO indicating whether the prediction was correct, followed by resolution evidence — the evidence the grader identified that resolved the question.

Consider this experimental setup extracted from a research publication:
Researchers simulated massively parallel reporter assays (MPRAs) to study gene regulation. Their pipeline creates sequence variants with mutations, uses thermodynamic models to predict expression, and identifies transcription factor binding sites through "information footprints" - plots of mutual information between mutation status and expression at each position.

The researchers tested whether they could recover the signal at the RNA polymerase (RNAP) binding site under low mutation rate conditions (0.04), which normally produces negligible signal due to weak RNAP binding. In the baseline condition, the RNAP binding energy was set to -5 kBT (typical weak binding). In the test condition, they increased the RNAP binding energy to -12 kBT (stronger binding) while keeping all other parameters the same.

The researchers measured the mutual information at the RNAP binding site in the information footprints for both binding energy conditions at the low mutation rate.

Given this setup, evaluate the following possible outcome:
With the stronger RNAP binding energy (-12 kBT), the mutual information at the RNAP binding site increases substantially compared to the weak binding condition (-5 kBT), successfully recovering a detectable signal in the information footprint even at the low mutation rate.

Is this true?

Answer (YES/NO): YES